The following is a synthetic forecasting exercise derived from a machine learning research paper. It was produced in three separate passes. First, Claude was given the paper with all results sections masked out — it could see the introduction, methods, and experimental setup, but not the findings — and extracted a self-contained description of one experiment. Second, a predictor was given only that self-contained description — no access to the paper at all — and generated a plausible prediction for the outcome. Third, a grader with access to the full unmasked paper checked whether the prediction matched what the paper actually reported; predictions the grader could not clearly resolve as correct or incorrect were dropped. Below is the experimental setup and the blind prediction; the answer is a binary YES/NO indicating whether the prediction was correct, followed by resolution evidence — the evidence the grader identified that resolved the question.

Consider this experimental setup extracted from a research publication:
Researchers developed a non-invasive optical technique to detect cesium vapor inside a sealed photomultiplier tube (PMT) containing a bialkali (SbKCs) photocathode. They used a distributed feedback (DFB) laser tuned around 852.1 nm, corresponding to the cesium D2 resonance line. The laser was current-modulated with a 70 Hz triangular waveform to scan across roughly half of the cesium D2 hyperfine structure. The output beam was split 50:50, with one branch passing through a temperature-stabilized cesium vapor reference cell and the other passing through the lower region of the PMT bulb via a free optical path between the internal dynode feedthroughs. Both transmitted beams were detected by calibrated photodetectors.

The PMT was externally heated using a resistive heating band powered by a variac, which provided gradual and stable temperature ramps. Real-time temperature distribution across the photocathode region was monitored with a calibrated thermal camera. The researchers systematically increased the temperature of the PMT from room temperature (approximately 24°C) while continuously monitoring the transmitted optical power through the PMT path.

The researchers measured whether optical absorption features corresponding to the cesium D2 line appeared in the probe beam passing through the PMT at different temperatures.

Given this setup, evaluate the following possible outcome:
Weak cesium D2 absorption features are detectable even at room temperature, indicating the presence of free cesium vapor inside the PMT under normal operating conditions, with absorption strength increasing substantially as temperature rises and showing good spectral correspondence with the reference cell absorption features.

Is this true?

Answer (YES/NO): NO